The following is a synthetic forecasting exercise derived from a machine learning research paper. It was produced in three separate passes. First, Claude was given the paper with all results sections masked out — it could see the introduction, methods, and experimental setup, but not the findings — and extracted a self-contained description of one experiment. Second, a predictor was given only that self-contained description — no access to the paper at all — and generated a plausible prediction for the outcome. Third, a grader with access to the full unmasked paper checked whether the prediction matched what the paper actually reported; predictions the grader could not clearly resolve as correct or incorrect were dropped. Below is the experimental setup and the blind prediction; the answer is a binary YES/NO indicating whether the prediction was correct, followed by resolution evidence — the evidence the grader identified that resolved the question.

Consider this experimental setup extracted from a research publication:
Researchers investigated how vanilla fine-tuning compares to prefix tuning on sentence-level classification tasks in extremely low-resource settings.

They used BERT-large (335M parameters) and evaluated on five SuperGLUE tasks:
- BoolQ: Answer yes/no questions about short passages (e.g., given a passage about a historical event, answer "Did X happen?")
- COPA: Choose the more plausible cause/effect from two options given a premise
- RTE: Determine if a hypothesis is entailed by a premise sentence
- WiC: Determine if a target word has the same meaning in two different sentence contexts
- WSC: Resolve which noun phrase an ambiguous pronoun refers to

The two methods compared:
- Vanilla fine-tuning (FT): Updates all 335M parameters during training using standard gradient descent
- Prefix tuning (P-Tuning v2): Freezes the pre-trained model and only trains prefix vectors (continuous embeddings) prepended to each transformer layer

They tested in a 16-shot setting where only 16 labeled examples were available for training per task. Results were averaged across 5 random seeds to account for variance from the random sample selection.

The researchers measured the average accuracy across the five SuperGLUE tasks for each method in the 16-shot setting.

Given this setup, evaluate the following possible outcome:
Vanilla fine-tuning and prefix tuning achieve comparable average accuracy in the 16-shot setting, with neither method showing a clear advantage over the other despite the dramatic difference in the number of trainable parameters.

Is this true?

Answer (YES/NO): YES